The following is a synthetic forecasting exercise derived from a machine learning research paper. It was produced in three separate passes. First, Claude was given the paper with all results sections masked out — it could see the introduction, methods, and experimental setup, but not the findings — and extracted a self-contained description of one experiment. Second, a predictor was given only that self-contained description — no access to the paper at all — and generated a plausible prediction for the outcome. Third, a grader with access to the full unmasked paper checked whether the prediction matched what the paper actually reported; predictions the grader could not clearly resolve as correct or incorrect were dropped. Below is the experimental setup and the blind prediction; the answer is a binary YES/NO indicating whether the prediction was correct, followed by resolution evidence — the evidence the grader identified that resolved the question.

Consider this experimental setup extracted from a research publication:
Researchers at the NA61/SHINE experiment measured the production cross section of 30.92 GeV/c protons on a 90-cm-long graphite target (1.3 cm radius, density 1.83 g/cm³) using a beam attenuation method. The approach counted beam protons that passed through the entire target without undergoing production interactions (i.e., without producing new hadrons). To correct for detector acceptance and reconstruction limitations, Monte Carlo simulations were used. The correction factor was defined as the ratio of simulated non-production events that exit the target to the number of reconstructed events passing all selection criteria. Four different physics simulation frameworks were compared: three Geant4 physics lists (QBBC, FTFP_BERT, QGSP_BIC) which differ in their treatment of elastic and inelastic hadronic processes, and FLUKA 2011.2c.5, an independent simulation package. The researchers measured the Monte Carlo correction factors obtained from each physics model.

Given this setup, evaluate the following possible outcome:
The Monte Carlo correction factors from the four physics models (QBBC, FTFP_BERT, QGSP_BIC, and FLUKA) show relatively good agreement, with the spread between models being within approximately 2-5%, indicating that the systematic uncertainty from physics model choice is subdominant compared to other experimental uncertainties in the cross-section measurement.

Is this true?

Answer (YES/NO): NO